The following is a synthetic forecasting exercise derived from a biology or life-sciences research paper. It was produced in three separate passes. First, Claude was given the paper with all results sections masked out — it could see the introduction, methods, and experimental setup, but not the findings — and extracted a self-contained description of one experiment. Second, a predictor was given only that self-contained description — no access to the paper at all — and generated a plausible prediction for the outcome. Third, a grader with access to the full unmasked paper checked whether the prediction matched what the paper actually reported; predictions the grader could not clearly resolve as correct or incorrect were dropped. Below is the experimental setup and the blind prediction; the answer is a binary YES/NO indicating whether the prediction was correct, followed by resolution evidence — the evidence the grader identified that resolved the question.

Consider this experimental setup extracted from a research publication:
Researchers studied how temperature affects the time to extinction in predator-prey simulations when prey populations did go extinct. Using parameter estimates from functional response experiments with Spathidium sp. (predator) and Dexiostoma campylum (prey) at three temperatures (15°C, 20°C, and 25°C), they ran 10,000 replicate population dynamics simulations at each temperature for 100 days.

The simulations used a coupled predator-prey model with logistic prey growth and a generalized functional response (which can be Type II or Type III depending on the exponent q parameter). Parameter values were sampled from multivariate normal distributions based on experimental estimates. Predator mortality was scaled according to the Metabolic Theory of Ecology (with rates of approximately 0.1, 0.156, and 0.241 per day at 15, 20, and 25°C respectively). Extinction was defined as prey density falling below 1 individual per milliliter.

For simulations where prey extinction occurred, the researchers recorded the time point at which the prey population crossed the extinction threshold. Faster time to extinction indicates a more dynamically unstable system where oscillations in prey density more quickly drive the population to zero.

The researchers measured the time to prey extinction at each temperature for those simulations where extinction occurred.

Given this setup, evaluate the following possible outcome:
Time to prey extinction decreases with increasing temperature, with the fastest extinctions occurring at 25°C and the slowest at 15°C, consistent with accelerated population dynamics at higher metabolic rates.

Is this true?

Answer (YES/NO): YES